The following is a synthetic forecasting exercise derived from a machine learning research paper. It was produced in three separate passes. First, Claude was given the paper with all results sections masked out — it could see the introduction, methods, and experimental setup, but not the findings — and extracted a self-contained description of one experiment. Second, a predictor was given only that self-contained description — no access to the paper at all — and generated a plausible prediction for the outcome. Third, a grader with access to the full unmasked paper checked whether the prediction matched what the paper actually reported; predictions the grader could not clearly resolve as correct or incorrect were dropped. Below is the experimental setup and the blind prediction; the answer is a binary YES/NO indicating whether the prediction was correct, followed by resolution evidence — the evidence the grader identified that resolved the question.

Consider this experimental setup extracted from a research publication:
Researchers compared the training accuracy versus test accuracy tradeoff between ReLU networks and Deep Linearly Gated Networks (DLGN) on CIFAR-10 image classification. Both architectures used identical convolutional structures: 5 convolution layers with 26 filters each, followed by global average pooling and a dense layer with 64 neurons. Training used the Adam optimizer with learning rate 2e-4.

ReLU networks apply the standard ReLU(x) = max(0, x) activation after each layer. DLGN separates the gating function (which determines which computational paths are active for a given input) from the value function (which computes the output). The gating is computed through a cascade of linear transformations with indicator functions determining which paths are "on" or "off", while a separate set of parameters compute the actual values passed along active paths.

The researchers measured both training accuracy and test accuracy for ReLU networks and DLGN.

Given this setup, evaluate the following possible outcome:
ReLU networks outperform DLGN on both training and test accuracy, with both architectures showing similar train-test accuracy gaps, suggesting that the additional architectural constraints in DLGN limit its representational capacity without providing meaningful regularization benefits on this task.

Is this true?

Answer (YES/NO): NO